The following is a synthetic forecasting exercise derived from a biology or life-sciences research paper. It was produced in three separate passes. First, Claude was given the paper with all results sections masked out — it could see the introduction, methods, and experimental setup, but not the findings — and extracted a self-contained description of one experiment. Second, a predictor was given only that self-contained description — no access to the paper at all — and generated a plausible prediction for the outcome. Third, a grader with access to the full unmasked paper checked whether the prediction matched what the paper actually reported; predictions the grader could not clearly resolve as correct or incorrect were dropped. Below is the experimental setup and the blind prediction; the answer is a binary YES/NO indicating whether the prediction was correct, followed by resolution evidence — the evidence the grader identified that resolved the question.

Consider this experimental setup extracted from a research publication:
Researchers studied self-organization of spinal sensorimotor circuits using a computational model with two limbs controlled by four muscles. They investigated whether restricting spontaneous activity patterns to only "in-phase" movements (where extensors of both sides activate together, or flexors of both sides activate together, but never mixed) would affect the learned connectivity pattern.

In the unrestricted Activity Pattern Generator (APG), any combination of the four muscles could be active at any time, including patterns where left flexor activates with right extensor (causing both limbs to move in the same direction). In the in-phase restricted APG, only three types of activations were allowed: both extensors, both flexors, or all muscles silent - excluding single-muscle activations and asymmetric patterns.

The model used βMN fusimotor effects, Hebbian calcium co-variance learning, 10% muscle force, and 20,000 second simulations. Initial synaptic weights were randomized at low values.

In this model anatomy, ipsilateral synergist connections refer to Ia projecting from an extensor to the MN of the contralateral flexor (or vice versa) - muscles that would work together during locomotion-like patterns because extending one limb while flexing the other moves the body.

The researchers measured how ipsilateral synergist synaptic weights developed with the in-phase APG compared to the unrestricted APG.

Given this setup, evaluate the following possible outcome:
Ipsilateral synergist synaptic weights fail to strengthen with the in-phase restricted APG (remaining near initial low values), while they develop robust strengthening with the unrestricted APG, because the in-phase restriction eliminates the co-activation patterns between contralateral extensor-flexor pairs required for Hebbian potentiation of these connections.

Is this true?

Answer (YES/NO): NO